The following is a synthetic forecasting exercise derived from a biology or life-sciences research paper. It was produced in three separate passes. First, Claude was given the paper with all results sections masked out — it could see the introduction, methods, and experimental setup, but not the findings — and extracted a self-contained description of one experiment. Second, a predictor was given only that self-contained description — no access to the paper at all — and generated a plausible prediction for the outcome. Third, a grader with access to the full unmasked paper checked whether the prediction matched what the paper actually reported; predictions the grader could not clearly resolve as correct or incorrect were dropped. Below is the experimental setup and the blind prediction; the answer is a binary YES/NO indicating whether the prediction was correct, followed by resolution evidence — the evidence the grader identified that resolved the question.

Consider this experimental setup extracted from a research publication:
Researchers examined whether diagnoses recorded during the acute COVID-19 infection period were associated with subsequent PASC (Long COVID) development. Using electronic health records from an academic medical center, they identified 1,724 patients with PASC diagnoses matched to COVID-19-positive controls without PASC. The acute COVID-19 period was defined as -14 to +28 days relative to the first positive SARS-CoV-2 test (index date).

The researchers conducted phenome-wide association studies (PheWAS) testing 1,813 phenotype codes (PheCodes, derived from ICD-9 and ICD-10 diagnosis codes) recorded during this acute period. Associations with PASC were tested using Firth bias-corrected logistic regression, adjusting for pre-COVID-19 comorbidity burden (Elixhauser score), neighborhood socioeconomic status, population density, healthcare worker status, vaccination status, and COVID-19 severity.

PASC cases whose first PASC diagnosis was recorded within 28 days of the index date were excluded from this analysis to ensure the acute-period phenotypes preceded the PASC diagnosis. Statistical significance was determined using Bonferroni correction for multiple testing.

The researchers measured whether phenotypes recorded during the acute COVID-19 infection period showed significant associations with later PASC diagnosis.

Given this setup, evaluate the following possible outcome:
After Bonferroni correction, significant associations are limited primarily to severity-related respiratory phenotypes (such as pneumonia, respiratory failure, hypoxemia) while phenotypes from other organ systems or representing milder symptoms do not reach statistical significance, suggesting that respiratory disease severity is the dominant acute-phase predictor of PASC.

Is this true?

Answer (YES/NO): NO